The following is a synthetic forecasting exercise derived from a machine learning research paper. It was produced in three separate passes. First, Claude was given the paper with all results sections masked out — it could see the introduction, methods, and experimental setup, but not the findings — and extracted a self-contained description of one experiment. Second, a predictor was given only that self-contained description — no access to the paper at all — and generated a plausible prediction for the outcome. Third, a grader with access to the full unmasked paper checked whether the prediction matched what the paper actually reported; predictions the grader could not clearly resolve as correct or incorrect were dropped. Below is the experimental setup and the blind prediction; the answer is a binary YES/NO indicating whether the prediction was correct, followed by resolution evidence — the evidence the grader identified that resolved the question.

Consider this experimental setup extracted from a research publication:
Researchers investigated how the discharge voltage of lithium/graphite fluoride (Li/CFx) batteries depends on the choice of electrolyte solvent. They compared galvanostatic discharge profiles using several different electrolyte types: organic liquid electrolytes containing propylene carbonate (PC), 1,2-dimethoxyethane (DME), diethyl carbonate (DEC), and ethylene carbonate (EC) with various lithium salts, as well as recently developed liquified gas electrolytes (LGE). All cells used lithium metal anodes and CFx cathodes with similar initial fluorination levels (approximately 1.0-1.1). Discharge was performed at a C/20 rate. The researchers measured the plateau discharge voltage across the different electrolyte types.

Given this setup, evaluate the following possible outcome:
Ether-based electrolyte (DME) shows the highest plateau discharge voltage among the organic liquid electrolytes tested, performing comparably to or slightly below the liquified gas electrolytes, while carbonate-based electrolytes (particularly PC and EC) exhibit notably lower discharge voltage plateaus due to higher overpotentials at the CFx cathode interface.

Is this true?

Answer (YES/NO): NO